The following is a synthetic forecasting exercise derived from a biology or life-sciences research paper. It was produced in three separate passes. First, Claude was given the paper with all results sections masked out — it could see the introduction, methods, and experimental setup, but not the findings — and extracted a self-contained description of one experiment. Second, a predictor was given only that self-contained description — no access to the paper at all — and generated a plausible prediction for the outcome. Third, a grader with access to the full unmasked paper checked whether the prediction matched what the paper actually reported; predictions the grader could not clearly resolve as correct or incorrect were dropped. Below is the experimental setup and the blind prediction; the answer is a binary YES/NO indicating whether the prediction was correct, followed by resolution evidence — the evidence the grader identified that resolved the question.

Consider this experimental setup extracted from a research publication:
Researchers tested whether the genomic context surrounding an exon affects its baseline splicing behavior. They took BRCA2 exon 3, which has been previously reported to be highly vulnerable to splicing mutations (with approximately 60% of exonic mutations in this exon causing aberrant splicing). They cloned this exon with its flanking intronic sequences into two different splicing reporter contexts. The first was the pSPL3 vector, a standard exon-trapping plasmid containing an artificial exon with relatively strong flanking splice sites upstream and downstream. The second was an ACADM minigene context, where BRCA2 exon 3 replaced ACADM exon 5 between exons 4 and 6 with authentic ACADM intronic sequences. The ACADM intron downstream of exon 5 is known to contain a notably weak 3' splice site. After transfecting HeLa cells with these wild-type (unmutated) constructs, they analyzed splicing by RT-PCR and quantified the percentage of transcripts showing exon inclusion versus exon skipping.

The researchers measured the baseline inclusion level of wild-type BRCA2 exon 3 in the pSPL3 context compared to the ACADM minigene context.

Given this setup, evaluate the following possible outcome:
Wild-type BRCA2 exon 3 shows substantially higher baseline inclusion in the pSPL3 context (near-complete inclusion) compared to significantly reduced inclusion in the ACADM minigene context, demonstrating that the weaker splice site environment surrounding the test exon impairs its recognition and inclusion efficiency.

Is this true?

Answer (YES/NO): NO